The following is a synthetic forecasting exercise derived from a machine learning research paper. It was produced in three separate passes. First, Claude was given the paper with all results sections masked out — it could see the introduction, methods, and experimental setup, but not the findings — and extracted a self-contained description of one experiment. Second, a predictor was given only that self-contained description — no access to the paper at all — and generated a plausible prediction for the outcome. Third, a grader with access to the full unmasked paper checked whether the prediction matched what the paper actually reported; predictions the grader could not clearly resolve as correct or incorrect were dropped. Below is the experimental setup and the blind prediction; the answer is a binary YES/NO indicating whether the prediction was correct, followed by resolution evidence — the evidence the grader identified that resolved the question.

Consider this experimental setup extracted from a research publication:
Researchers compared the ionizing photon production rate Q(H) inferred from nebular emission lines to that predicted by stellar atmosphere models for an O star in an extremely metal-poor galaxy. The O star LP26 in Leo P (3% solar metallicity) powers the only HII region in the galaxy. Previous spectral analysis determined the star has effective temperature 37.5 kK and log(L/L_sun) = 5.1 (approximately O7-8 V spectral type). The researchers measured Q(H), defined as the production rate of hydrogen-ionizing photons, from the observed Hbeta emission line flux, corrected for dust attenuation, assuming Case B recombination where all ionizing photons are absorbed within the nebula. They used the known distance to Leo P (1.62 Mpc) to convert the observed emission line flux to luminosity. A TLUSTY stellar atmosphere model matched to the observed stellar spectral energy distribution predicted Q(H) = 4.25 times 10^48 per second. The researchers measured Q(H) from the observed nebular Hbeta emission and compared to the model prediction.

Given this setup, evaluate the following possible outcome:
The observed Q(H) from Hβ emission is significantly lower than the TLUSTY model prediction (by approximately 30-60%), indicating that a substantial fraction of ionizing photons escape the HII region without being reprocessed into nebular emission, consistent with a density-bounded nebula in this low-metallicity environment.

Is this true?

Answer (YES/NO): NO